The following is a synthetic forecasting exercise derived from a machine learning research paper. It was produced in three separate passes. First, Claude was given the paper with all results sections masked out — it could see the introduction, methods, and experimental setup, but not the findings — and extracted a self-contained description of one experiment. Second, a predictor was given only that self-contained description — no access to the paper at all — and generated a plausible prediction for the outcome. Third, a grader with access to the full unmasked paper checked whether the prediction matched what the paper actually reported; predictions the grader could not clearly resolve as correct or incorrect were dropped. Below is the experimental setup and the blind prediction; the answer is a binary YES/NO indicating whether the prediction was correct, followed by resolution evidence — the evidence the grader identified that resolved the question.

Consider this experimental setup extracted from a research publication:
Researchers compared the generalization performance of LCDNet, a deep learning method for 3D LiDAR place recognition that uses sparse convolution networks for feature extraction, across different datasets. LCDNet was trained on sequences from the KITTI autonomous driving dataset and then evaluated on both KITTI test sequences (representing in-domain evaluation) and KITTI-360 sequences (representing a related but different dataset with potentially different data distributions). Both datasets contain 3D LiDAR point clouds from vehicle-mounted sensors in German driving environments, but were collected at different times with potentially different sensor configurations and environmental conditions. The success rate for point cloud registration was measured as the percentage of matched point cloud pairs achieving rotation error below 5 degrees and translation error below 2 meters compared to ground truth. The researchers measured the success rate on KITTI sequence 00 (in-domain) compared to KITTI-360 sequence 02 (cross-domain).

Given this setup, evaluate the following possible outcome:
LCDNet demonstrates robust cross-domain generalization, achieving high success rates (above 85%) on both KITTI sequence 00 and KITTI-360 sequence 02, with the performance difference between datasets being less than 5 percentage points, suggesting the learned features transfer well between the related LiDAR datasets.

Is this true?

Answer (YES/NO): NO